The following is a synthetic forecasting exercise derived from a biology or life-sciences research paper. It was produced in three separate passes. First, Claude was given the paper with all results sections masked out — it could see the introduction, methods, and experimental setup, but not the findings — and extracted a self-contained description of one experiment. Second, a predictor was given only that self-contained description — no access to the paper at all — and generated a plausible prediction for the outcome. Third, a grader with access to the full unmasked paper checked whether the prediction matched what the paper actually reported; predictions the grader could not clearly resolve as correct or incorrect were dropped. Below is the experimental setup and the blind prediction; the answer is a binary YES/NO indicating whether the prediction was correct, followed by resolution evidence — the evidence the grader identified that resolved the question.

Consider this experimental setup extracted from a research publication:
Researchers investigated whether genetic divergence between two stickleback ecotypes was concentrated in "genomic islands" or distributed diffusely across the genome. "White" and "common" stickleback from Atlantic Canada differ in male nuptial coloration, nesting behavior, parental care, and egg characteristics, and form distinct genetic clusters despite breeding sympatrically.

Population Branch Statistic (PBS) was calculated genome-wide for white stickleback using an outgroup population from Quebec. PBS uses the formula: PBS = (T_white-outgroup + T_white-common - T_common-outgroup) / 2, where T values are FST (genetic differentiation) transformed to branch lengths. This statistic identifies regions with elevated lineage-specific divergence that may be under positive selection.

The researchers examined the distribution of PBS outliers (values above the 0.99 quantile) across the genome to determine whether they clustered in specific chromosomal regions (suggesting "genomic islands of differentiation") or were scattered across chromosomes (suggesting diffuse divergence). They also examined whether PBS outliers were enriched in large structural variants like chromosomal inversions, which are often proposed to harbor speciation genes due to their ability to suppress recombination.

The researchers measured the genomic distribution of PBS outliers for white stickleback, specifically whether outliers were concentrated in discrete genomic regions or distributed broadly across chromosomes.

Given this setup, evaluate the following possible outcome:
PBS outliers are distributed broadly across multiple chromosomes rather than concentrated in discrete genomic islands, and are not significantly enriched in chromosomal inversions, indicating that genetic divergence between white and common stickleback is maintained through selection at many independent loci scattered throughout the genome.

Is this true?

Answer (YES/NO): YES